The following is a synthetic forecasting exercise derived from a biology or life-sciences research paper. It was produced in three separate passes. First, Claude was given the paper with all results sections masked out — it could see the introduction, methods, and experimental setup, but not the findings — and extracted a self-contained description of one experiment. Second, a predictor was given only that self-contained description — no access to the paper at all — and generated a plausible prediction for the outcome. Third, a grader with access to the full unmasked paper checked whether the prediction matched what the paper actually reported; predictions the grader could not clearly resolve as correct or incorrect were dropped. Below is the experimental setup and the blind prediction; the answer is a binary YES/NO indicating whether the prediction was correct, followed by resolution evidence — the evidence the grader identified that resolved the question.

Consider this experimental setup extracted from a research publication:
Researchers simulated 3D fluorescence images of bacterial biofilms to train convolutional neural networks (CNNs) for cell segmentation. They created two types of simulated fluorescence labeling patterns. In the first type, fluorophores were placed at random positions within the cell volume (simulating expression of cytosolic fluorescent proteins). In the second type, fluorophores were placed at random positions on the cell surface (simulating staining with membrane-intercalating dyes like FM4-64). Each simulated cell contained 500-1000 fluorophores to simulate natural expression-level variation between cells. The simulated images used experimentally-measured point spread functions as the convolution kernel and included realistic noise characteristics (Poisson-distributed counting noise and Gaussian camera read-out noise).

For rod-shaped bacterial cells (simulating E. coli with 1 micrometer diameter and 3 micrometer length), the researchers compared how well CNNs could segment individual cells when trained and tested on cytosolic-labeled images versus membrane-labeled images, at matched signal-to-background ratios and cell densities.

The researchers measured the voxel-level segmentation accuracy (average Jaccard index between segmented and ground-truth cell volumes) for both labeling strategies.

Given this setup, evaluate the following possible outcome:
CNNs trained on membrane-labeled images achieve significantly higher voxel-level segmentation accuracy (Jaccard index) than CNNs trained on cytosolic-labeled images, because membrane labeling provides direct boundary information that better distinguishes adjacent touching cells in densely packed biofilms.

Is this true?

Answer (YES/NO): NO